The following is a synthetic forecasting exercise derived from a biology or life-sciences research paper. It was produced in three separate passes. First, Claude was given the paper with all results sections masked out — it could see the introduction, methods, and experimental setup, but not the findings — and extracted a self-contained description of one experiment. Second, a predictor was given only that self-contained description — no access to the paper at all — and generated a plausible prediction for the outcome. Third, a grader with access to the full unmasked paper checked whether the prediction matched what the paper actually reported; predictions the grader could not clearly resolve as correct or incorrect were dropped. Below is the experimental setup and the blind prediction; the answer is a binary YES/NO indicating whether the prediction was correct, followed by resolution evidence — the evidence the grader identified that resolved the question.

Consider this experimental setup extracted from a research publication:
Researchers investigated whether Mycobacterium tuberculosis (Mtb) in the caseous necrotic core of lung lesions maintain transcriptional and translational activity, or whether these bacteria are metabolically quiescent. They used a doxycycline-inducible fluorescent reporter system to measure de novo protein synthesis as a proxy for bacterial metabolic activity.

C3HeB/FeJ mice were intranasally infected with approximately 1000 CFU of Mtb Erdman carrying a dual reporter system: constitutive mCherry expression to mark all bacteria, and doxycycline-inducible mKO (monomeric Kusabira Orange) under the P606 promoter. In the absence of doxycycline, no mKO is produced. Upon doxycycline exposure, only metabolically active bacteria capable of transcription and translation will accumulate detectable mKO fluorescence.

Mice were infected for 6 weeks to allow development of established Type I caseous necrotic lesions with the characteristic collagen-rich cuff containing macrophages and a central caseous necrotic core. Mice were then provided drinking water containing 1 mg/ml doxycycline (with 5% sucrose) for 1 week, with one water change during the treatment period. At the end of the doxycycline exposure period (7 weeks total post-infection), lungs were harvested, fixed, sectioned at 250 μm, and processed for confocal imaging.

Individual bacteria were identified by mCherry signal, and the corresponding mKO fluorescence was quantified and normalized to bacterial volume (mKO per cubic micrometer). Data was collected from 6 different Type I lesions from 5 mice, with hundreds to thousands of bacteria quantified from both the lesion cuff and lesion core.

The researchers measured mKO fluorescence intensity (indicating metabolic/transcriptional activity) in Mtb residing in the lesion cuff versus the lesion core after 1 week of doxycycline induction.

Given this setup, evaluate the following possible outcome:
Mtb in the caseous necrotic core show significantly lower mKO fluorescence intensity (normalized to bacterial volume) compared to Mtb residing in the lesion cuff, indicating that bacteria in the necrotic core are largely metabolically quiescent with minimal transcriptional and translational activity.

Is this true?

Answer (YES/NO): NO